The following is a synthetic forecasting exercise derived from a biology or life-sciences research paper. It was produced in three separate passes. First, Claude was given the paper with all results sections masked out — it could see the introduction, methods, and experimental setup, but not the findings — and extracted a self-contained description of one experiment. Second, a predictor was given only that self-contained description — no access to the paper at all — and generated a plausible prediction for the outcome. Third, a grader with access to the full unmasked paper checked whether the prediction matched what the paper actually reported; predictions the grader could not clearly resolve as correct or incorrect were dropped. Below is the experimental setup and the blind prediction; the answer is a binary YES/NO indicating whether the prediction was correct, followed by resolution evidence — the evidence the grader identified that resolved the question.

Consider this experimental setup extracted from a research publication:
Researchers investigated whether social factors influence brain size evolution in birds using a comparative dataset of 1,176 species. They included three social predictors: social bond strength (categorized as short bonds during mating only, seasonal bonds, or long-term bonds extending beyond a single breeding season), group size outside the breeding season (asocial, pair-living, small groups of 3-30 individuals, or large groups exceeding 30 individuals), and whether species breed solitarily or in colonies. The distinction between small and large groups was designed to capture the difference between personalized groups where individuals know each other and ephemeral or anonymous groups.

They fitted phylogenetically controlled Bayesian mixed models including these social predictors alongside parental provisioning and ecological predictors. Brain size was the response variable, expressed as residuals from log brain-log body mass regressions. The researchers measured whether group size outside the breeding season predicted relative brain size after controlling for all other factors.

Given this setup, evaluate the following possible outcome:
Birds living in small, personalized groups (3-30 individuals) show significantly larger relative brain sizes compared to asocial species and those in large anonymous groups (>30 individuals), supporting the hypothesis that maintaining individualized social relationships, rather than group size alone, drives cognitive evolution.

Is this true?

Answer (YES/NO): NO